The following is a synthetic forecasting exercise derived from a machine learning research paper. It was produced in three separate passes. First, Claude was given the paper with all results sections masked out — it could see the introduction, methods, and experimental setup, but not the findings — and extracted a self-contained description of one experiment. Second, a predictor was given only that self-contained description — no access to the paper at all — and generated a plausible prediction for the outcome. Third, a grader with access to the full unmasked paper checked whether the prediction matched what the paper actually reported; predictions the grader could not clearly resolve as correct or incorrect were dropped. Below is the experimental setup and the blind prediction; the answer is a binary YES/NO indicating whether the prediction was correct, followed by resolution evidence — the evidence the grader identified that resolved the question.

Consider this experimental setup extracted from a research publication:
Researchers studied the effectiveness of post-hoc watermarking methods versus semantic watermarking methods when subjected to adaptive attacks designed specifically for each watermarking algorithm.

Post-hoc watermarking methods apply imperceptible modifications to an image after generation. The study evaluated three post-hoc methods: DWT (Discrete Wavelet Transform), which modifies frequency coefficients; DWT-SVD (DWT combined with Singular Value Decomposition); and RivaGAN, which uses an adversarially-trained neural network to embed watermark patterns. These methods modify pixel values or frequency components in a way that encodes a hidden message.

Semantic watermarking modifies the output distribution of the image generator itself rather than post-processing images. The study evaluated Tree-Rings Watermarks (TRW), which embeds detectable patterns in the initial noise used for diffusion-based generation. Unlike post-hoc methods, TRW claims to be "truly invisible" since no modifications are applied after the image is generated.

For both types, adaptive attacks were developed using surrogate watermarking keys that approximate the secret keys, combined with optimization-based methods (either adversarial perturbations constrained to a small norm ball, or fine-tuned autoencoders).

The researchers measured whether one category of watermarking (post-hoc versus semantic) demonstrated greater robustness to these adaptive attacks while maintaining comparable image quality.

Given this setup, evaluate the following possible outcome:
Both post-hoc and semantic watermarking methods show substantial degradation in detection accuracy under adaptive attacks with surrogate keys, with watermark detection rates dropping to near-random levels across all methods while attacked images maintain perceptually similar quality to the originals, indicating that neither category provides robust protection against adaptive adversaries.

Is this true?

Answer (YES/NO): YES